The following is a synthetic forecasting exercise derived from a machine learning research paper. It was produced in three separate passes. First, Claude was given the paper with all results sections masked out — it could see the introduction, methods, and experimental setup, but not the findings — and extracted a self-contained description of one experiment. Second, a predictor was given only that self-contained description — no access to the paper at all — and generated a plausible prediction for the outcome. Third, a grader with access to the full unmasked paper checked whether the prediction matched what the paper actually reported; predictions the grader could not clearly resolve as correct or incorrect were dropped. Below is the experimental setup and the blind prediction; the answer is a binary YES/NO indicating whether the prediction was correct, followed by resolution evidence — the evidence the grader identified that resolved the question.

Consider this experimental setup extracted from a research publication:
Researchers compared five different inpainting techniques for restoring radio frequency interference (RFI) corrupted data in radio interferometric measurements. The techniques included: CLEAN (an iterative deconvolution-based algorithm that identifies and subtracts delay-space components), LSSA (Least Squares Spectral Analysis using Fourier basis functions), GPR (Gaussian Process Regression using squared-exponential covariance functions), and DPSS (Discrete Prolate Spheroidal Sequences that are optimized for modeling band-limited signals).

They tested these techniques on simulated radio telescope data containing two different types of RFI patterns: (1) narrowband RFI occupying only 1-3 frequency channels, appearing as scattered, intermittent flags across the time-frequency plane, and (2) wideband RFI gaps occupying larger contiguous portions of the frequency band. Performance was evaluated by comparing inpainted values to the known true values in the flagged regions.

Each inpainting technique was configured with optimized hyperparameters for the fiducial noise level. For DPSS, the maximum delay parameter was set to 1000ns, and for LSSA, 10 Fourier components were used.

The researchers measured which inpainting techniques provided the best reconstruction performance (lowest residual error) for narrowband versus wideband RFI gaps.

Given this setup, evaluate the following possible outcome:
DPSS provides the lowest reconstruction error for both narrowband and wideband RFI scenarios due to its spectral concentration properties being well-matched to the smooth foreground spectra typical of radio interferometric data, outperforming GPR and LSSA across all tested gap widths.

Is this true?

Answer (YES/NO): NO